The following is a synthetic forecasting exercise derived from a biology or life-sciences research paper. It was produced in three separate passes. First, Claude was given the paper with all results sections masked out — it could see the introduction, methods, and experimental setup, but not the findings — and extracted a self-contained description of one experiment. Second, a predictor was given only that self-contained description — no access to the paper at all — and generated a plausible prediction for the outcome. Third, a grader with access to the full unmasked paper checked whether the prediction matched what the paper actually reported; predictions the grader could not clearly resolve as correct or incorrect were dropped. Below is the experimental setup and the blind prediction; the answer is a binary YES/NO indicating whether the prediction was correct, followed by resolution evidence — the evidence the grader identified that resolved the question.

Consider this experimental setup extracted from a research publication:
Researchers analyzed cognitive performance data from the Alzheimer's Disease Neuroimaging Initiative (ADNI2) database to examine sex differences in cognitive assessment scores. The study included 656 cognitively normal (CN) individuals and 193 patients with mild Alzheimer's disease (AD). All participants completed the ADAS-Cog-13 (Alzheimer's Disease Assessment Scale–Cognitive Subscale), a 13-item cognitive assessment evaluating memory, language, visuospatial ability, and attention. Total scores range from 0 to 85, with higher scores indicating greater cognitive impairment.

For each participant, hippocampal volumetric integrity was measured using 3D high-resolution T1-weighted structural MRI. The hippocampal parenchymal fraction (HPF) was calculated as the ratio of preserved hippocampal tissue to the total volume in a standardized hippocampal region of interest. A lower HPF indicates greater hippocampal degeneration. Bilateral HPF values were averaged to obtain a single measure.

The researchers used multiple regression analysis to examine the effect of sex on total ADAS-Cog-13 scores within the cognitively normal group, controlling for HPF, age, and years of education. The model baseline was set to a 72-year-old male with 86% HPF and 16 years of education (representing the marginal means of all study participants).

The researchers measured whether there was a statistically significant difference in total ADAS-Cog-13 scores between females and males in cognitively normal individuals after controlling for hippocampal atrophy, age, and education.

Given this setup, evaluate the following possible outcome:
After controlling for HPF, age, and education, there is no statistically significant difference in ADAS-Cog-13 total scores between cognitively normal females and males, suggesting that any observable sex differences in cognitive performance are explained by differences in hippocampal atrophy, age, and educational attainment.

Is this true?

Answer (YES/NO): NO